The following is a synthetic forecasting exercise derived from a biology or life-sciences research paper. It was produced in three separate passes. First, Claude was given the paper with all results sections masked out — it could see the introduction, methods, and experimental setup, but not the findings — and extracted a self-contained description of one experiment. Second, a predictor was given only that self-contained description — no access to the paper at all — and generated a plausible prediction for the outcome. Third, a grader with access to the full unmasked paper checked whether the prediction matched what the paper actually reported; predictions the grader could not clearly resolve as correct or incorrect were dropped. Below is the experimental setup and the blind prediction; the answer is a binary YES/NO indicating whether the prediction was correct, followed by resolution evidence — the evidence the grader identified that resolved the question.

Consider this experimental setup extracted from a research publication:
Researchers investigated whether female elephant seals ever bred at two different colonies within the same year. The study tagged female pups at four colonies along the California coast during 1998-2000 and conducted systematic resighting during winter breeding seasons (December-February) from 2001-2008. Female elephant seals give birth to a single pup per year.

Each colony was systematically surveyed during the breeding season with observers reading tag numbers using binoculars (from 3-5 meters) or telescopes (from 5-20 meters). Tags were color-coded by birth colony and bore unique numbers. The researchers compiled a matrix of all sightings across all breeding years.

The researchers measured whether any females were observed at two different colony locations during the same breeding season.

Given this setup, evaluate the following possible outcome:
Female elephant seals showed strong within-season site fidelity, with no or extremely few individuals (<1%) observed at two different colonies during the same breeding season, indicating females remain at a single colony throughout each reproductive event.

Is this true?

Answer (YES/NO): YES